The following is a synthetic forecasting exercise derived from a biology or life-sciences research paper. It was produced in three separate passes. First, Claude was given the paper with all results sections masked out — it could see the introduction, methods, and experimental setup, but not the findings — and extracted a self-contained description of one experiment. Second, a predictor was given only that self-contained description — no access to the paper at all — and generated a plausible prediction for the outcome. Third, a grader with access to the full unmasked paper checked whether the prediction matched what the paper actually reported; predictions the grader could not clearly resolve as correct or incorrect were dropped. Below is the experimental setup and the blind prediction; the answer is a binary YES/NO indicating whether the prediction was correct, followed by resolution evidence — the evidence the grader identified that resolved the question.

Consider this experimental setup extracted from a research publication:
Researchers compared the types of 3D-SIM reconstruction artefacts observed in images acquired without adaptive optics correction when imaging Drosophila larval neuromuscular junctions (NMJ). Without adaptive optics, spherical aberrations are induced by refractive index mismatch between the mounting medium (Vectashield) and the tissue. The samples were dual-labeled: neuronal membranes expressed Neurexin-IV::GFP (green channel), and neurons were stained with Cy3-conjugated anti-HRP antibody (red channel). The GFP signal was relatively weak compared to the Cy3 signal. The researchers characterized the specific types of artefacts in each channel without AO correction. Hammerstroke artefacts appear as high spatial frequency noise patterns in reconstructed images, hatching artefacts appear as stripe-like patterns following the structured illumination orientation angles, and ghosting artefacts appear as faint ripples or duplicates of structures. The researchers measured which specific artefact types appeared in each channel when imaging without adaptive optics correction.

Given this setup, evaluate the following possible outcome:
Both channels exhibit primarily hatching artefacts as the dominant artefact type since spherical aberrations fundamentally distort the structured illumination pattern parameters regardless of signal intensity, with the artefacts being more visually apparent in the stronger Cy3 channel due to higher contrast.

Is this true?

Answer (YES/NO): NO